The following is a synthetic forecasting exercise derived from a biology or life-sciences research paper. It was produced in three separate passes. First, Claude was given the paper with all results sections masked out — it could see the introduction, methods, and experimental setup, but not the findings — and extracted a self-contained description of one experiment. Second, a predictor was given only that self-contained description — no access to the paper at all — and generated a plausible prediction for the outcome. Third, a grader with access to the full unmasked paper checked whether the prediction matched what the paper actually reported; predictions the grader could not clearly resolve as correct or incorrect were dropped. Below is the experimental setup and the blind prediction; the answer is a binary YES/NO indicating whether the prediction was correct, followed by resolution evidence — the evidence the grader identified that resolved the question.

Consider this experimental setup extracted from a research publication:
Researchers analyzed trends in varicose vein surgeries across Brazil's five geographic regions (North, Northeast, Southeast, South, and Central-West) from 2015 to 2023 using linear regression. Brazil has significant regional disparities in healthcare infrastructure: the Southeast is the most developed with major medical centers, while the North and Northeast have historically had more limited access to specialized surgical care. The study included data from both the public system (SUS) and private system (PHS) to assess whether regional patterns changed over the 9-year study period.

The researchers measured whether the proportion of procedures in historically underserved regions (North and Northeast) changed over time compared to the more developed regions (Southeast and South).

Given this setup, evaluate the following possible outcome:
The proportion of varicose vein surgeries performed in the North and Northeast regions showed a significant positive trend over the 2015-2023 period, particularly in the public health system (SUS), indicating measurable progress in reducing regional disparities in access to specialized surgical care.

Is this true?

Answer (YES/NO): NO